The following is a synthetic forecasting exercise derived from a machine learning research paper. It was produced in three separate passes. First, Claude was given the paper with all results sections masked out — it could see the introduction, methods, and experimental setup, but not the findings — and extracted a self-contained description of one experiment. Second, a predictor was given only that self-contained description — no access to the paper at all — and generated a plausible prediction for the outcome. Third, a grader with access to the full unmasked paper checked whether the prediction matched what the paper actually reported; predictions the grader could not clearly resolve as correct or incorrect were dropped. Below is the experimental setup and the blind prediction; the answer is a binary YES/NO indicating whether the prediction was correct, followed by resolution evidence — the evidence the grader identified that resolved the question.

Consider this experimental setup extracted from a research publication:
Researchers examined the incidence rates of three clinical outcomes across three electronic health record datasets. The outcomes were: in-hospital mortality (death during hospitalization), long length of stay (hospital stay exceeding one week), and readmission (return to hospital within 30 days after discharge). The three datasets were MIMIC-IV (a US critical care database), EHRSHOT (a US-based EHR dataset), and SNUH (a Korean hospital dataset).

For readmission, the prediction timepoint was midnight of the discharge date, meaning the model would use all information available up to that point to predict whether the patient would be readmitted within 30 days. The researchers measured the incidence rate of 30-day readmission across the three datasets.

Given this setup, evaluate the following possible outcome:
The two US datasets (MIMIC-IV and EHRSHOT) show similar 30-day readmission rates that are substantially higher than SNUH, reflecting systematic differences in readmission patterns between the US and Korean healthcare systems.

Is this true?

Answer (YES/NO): NO